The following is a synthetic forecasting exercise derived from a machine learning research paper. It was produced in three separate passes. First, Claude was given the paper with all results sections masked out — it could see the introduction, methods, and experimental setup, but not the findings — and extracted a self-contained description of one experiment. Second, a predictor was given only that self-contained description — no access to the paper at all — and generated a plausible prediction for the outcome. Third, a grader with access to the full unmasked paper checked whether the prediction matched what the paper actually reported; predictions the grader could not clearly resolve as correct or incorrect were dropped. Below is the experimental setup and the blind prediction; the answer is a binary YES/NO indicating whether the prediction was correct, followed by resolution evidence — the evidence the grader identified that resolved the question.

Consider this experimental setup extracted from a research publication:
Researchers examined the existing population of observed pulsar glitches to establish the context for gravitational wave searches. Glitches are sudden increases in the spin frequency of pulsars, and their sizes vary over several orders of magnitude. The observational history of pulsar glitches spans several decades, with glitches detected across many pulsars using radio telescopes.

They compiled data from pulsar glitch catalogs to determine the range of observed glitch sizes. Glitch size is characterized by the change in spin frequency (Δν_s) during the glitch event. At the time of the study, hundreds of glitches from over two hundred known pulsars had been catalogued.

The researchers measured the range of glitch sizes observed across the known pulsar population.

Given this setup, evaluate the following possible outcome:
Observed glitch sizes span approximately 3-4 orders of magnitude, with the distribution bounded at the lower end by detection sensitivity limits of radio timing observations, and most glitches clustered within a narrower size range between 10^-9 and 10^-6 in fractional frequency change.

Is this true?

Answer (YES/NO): NO